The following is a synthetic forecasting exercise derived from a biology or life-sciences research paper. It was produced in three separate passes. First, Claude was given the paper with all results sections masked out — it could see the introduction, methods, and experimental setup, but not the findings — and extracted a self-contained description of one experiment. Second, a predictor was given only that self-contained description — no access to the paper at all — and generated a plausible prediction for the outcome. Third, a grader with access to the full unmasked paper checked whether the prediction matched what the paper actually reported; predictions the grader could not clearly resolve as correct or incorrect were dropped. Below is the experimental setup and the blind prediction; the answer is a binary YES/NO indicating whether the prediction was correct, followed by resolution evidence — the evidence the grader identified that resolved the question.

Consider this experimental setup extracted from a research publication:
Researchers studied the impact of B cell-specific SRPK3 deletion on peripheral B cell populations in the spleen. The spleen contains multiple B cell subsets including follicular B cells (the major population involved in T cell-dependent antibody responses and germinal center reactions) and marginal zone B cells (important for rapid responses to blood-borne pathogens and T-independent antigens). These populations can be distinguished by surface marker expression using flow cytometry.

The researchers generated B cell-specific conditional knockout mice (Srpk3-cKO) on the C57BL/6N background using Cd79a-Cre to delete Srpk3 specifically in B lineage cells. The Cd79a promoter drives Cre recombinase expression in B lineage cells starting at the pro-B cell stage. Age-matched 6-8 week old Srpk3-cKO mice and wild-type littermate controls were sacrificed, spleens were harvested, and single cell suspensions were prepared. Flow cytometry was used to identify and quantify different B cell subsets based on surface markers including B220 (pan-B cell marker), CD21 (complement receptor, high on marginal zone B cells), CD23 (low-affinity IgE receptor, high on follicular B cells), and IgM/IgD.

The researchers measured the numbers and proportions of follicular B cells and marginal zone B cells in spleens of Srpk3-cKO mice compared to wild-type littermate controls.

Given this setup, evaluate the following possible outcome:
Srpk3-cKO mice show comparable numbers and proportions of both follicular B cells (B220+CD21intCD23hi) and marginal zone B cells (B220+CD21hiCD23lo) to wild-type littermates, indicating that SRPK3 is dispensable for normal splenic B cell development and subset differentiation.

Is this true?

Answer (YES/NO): YES